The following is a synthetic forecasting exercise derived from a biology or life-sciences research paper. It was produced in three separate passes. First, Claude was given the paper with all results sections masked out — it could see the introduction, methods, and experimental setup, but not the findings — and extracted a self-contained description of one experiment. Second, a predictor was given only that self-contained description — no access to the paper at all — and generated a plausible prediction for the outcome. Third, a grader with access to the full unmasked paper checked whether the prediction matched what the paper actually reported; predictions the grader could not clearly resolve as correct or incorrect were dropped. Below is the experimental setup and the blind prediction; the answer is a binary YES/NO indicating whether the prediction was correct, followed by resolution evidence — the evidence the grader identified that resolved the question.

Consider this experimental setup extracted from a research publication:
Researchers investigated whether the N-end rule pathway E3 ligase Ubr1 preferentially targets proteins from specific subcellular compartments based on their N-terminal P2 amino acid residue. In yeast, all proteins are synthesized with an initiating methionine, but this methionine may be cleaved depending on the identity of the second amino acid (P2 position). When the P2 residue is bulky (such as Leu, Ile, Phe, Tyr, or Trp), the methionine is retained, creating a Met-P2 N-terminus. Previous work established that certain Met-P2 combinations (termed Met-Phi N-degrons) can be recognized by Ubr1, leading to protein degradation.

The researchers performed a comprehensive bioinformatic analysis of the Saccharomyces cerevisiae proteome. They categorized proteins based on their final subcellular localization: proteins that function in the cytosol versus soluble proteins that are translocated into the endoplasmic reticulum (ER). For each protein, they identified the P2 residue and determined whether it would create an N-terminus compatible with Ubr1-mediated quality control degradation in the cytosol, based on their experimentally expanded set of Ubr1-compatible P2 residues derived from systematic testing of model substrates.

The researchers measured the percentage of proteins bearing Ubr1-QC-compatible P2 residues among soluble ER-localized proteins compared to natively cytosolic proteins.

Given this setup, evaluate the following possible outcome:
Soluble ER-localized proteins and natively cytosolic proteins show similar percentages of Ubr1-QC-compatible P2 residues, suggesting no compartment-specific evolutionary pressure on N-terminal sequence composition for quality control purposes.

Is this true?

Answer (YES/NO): NO